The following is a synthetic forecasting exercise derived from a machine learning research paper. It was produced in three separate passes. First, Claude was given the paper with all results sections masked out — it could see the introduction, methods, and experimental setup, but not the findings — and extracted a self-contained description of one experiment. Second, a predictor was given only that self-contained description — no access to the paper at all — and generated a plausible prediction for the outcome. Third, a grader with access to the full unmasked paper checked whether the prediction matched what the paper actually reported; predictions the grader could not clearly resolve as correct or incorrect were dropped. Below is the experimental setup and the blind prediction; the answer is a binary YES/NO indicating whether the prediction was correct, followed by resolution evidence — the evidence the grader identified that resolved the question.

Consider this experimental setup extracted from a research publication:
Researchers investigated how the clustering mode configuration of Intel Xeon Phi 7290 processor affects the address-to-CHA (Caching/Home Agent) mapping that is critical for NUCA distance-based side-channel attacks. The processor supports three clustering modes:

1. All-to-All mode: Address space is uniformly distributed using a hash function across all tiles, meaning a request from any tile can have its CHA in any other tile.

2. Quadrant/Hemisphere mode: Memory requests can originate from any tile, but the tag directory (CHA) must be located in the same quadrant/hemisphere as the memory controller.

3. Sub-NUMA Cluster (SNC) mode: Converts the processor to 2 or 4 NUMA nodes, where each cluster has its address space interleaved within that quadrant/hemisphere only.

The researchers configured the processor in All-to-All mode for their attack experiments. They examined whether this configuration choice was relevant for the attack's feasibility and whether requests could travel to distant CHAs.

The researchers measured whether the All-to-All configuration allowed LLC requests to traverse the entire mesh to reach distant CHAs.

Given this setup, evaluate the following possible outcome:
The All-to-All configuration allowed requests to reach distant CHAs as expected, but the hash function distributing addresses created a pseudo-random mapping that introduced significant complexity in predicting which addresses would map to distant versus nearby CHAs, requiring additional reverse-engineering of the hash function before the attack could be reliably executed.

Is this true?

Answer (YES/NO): NO